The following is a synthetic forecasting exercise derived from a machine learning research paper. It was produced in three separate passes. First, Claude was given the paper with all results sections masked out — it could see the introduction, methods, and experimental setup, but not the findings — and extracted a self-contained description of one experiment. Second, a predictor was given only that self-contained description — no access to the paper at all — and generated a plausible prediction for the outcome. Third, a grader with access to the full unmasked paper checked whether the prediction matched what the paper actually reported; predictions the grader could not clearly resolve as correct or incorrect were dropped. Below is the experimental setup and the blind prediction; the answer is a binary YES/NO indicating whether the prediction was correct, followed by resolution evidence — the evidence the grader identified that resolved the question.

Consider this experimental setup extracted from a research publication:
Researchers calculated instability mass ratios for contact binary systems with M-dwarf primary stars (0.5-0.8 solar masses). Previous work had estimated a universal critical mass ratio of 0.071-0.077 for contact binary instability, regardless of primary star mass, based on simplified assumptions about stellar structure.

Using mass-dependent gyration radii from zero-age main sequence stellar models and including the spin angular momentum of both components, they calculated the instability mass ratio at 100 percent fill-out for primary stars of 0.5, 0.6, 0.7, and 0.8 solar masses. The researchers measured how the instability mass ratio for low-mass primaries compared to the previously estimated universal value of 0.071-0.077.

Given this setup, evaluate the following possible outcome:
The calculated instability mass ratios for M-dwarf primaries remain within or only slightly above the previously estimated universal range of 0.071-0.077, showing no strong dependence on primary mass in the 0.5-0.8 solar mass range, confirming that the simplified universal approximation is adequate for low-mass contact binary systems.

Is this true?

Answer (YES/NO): NO